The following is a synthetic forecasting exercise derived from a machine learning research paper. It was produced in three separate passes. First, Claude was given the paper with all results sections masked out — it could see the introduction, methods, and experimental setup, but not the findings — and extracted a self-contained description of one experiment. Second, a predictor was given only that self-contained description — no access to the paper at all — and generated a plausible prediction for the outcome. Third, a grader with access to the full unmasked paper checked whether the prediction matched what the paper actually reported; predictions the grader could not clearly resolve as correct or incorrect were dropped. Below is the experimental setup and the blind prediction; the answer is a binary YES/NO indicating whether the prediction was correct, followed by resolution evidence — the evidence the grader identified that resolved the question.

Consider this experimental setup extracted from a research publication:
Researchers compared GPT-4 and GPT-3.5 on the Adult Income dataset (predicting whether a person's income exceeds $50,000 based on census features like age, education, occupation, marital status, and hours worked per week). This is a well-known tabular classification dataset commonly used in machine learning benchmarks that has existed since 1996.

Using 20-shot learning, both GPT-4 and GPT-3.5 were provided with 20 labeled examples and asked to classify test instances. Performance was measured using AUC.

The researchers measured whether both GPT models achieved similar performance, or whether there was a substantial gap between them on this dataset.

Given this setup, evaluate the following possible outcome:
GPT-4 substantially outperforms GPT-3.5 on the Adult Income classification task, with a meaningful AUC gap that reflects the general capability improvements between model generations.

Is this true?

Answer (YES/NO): NO